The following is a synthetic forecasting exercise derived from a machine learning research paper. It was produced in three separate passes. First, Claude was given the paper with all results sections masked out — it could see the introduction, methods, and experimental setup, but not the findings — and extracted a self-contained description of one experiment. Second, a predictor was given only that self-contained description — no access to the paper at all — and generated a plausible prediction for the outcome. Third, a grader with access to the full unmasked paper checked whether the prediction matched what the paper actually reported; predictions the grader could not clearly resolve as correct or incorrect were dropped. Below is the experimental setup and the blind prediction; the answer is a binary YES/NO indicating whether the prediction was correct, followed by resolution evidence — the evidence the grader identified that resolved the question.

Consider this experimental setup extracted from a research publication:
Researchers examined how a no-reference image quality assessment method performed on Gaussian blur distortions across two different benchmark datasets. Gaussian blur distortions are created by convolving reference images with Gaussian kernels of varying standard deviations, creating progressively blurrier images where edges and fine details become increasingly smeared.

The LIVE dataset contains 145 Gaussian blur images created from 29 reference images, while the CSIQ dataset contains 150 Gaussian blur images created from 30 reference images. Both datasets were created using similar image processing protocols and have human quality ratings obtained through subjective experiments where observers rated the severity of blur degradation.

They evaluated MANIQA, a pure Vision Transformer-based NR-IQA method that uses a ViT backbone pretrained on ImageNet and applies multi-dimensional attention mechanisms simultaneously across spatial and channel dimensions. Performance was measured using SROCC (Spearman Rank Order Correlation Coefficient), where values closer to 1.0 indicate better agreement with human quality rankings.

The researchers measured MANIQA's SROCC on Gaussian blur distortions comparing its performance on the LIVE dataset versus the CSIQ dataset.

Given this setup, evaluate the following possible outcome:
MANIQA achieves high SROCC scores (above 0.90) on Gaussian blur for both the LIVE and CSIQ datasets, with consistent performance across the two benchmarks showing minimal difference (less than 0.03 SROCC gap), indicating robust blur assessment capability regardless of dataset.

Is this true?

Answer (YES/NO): YES